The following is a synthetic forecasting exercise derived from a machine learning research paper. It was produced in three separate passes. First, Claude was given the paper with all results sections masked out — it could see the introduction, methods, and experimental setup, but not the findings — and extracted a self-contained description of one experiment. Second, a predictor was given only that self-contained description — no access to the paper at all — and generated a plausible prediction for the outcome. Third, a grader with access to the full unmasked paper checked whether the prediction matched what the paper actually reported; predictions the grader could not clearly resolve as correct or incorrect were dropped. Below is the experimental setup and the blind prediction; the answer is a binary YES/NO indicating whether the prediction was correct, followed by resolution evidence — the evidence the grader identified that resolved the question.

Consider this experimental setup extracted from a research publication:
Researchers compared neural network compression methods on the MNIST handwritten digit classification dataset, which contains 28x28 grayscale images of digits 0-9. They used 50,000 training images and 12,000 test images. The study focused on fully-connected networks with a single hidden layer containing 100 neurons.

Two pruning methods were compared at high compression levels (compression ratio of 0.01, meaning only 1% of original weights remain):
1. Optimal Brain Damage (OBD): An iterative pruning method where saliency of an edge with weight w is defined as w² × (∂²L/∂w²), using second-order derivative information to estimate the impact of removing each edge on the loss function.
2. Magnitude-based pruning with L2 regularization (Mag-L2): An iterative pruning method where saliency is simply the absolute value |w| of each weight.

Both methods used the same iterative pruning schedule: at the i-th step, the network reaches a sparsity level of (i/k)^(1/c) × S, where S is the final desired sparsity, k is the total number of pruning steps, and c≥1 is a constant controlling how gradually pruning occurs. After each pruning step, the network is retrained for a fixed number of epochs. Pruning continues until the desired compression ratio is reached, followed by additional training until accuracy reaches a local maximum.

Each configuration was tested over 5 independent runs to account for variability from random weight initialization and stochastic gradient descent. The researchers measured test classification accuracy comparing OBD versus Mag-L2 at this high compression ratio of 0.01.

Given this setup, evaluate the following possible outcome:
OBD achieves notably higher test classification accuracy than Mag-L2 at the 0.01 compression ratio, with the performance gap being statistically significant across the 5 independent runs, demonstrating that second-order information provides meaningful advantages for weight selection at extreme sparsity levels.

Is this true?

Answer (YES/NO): NO